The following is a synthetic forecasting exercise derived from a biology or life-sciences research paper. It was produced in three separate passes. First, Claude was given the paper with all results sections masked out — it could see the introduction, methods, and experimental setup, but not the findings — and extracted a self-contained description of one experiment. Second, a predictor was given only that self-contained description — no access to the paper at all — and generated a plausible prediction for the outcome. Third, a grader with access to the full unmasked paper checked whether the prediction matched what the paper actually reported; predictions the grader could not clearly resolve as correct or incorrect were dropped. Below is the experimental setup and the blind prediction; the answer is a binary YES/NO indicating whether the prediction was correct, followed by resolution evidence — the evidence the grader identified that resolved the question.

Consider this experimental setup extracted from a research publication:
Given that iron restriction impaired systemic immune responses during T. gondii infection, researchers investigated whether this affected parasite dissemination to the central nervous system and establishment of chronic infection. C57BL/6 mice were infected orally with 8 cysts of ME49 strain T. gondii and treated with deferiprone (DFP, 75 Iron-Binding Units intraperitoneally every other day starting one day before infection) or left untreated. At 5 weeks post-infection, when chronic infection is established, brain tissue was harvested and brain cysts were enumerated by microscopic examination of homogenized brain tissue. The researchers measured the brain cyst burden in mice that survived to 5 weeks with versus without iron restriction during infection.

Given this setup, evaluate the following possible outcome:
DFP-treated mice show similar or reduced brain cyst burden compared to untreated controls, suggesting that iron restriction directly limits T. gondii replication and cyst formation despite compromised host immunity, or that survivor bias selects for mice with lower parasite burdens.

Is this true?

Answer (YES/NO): NO